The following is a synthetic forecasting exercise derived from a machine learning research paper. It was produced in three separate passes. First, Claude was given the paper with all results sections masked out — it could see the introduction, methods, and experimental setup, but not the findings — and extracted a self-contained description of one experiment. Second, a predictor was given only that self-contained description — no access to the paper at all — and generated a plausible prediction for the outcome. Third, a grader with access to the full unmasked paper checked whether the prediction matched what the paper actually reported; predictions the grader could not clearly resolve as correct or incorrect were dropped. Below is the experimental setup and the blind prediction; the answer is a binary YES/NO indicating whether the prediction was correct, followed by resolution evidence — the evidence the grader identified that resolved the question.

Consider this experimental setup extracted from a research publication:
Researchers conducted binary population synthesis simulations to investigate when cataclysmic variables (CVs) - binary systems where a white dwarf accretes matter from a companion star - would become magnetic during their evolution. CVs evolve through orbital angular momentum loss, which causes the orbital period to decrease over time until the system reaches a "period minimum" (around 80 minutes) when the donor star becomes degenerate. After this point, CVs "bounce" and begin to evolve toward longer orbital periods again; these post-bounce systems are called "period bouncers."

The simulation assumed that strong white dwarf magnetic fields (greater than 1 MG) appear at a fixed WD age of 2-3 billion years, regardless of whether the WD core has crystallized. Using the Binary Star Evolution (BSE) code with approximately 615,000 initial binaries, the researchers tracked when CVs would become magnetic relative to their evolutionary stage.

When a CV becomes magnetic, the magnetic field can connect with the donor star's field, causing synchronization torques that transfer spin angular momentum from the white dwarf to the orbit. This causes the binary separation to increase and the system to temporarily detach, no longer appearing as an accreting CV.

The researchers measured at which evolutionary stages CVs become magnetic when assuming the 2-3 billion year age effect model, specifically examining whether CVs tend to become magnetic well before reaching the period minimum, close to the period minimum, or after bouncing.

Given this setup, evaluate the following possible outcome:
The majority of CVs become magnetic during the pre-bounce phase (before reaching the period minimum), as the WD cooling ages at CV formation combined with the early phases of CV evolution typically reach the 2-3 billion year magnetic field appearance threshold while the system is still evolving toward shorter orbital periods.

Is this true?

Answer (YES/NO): NO